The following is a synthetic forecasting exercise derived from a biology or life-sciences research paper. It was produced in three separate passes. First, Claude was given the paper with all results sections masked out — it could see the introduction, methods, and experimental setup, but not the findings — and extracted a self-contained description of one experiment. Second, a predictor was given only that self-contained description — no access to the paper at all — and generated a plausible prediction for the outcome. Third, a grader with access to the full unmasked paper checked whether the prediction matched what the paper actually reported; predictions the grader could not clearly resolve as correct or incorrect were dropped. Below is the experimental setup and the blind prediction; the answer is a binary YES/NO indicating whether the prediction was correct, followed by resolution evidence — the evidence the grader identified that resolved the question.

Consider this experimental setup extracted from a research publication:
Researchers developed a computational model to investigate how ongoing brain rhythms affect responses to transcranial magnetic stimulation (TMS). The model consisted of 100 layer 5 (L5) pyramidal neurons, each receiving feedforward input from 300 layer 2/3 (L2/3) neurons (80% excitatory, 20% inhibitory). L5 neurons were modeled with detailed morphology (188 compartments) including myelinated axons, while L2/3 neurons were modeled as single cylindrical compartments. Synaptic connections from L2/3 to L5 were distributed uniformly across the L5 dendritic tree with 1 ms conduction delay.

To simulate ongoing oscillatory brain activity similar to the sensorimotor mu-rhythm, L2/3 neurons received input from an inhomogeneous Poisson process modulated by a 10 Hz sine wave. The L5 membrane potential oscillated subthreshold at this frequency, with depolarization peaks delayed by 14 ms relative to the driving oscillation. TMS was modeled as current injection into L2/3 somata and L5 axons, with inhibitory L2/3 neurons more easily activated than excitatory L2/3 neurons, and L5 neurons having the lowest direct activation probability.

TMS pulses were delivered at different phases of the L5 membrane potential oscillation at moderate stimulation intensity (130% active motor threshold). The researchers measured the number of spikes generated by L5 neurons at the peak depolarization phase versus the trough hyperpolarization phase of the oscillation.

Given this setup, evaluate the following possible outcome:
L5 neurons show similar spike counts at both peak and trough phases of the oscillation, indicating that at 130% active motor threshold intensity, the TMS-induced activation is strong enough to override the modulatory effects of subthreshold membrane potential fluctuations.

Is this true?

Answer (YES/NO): NO